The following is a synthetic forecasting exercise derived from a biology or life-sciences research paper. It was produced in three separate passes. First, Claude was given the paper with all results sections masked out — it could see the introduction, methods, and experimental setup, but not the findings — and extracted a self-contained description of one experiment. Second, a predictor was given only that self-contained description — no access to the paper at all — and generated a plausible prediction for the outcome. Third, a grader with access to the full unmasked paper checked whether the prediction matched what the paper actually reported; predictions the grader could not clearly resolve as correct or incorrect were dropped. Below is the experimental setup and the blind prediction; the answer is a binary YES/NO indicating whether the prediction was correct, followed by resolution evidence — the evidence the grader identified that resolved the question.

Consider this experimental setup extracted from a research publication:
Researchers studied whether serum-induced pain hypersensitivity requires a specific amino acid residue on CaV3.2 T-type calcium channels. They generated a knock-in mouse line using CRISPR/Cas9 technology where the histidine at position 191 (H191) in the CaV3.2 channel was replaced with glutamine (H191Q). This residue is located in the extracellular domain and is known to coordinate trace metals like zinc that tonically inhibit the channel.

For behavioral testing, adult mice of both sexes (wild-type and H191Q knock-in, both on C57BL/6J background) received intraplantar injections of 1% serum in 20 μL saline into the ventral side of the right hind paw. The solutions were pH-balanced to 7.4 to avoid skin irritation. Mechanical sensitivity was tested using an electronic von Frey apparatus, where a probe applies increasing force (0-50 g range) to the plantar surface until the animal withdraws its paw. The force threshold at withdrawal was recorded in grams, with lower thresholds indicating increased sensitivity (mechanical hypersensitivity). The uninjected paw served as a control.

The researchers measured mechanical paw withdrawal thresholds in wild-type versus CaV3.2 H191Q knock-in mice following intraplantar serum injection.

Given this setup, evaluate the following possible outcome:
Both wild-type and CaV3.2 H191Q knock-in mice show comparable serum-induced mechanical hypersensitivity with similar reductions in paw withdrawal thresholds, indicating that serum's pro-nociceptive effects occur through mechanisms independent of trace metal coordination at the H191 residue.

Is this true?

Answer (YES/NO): NO